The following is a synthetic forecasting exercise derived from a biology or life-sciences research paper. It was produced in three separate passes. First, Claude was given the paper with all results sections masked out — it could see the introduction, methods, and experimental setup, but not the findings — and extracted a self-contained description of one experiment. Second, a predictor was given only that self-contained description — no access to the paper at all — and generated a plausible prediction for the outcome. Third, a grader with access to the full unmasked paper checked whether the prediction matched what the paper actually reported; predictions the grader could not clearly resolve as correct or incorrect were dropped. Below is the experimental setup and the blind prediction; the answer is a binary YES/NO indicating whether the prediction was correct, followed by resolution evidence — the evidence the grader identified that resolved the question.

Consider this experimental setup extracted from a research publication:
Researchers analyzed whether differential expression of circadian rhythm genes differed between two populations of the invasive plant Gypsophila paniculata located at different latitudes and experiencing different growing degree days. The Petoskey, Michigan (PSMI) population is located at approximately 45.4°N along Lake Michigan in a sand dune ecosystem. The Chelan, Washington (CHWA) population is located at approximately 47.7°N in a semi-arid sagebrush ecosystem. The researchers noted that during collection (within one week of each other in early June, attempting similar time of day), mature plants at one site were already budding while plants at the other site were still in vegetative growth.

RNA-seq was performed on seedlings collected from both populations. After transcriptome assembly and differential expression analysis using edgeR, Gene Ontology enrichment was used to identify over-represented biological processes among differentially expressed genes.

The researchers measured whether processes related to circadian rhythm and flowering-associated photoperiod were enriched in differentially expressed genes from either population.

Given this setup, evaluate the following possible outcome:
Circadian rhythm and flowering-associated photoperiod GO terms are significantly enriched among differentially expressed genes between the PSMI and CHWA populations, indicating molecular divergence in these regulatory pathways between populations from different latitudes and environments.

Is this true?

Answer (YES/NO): YES